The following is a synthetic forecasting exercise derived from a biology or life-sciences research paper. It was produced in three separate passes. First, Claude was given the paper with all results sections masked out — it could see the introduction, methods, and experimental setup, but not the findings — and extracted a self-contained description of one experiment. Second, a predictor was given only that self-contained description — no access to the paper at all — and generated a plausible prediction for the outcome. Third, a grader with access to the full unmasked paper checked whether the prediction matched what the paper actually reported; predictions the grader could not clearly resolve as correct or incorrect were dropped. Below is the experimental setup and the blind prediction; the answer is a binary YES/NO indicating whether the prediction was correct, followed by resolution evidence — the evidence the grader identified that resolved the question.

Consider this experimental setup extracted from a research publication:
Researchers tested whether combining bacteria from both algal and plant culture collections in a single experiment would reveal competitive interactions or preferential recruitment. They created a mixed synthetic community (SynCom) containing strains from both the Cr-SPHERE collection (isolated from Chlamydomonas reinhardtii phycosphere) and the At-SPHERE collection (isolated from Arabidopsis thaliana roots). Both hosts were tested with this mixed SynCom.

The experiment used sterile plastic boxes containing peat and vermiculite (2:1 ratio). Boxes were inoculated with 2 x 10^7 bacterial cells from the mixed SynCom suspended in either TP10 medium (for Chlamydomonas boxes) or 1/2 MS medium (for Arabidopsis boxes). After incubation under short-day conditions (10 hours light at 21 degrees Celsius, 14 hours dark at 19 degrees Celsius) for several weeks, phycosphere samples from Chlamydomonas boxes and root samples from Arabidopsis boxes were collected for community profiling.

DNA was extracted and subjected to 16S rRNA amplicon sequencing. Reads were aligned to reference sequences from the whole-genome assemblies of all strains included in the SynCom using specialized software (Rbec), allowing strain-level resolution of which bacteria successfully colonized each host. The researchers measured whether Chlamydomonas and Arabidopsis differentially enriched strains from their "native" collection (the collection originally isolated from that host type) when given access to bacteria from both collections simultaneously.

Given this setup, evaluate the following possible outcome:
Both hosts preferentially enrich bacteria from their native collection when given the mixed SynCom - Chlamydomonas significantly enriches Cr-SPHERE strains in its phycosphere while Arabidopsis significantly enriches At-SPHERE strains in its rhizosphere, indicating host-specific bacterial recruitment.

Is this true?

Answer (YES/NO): YES